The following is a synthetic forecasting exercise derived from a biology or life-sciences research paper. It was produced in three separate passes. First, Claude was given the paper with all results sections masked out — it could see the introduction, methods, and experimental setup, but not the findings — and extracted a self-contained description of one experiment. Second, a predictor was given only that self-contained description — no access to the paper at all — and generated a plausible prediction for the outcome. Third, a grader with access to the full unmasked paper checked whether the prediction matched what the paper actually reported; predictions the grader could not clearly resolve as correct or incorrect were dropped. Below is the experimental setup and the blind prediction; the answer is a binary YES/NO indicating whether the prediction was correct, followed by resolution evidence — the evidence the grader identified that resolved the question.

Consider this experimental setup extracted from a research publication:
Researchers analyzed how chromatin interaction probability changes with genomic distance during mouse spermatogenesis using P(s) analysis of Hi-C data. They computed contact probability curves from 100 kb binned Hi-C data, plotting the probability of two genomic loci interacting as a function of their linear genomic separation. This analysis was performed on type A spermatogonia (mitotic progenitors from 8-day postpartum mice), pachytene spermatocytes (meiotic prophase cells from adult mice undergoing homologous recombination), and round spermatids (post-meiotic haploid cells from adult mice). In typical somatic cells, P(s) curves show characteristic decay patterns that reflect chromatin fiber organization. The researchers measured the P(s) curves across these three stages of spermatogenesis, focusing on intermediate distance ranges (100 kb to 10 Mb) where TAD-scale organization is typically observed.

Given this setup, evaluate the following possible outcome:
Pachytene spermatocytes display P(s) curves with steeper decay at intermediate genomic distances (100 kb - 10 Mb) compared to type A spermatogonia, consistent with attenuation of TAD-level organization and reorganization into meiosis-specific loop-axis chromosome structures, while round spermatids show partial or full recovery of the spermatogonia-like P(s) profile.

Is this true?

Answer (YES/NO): NO